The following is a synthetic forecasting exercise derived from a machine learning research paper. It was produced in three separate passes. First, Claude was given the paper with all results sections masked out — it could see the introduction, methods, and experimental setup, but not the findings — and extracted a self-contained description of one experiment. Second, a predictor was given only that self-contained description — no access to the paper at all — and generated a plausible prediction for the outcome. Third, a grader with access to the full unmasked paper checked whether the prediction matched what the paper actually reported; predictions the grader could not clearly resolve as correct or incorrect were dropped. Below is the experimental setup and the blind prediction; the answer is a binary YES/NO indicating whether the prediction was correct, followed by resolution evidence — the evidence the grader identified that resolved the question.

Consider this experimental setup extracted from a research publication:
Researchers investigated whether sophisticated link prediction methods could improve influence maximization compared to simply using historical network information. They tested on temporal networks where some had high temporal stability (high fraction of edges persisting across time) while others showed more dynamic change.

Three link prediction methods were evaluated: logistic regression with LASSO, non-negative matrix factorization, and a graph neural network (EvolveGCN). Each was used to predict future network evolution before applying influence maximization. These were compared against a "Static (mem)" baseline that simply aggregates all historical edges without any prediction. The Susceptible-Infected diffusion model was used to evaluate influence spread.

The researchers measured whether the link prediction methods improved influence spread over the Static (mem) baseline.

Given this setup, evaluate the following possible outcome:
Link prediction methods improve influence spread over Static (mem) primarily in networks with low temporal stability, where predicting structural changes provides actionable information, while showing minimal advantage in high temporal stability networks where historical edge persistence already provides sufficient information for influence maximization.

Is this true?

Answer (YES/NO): NO